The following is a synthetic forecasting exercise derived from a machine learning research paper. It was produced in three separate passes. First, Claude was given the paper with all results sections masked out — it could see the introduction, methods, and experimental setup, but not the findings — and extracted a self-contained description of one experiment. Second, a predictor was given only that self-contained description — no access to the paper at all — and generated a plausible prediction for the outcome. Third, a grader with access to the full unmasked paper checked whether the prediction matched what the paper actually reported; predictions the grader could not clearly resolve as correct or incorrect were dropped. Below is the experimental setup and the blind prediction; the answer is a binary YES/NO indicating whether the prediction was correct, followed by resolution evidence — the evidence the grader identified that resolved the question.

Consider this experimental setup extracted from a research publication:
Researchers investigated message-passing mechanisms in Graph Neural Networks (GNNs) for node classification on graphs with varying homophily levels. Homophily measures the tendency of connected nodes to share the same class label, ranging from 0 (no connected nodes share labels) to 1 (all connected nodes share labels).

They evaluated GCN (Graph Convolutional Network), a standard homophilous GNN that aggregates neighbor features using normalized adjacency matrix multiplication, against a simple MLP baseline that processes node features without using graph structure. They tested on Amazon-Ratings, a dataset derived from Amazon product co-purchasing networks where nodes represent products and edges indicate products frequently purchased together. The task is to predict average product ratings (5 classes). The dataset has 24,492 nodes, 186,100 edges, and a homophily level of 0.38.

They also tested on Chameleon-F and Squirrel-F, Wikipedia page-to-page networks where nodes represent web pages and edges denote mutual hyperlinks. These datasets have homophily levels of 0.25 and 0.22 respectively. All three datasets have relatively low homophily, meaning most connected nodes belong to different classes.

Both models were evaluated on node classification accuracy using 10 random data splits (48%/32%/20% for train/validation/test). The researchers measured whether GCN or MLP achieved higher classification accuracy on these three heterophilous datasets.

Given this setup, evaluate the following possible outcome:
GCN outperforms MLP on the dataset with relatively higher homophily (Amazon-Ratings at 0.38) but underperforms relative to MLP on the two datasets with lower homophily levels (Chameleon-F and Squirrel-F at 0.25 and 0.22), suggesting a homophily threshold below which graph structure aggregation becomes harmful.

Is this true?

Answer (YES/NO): NO